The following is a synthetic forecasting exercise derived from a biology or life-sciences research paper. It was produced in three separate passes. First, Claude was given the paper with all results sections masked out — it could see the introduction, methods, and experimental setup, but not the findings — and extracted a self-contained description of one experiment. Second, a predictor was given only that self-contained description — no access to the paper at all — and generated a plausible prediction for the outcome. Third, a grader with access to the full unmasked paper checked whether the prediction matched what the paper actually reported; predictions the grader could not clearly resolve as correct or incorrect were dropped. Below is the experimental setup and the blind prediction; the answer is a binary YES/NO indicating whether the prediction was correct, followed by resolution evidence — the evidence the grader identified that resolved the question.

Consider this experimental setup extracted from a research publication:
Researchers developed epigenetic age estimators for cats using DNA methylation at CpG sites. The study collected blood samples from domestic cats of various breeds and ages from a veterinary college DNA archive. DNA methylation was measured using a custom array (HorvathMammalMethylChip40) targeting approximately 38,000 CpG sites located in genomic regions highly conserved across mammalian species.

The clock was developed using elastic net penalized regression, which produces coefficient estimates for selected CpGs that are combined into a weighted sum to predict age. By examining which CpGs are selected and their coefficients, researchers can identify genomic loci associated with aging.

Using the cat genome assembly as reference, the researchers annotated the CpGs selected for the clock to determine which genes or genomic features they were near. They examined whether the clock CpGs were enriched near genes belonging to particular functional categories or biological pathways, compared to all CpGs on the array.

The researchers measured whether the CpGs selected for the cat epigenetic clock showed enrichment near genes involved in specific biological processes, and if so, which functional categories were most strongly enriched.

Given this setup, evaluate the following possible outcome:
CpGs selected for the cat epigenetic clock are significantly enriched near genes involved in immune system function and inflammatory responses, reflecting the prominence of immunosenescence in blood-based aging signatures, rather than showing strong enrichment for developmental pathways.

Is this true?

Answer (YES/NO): NO